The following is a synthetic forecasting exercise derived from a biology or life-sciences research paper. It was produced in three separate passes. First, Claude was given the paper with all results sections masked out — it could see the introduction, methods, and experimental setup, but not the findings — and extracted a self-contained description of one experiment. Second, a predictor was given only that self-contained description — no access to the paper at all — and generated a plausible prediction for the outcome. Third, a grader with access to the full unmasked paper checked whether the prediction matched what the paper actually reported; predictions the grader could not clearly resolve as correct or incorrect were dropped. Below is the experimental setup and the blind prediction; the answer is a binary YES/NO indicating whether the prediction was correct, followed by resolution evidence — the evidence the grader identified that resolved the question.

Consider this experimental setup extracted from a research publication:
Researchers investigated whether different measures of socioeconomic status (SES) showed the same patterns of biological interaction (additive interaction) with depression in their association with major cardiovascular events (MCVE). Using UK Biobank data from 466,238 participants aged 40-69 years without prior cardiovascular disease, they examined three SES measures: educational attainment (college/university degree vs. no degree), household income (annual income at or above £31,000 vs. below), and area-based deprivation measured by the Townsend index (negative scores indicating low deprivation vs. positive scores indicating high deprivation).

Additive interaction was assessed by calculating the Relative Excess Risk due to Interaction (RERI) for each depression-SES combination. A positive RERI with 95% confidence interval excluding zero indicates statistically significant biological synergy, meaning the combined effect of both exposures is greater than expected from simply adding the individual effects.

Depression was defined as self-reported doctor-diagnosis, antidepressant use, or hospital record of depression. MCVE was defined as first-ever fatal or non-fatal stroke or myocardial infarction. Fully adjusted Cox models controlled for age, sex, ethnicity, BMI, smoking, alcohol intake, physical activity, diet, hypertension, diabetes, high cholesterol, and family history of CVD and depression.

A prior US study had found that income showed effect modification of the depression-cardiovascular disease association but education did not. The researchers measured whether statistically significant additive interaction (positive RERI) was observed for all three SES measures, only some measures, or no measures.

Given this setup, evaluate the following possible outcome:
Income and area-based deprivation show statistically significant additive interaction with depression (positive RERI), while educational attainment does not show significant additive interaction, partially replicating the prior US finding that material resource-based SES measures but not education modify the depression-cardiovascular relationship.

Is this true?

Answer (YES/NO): NO